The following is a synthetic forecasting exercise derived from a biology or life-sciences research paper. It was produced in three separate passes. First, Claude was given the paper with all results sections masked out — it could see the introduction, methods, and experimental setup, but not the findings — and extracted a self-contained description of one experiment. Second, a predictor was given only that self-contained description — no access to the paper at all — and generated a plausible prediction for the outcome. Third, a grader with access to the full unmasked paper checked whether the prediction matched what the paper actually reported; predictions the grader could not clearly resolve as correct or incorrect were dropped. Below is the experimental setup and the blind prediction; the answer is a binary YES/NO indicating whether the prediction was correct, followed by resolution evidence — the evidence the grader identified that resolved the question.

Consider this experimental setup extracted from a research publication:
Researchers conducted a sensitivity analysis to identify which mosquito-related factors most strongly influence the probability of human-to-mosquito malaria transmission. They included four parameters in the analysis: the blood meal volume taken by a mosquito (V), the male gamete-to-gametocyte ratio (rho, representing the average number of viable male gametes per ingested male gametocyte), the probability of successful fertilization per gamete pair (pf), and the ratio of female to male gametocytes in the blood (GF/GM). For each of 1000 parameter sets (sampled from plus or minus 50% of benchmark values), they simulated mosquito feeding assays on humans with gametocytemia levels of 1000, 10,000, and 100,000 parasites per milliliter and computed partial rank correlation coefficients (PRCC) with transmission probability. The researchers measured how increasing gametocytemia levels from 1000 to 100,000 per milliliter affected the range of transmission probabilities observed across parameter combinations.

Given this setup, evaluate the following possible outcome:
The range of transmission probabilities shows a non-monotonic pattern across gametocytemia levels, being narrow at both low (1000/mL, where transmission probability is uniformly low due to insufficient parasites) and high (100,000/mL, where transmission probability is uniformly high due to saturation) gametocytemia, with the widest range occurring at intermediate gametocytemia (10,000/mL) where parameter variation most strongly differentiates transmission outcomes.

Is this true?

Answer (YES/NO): NO